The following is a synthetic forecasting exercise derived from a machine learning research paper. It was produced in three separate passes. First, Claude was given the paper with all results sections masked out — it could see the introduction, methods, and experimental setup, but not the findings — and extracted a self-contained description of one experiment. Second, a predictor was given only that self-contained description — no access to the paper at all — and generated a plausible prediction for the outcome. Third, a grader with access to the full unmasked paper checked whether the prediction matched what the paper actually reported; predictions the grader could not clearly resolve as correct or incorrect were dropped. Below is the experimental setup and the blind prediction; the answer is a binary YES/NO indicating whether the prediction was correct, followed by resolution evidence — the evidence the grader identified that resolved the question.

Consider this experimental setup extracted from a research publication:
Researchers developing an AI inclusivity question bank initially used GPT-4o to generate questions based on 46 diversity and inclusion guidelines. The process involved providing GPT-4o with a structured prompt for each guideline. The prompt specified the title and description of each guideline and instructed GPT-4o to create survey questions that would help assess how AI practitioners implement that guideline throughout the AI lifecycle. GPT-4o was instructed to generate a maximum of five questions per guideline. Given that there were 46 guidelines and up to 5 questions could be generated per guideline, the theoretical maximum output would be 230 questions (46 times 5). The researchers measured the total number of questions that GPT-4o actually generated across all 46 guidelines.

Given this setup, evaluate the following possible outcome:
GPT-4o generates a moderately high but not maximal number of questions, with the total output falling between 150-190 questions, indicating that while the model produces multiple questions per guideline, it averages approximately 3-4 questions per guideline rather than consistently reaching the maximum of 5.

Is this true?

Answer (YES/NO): NO